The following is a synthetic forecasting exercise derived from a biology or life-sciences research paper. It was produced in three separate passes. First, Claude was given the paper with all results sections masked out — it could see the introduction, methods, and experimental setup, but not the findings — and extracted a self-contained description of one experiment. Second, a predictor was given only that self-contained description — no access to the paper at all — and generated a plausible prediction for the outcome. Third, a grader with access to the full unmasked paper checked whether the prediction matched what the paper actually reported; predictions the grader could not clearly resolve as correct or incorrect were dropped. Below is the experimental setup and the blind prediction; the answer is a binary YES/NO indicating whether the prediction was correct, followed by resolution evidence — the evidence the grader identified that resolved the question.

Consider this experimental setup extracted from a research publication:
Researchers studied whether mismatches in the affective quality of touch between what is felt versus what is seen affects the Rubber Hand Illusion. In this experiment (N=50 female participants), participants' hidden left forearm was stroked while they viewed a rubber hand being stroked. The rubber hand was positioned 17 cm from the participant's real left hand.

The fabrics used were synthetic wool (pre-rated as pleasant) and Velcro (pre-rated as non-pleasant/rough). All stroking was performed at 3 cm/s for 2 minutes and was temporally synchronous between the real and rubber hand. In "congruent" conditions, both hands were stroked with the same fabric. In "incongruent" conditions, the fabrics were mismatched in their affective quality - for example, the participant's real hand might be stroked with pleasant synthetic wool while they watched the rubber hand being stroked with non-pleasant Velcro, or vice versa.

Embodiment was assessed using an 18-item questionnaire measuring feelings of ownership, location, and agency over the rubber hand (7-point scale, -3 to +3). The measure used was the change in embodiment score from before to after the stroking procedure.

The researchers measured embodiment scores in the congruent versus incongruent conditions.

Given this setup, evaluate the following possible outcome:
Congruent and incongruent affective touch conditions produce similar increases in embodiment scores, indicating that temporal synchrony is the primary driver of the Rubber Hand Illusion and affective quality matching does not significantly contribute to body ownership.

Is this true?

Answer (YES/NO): NO